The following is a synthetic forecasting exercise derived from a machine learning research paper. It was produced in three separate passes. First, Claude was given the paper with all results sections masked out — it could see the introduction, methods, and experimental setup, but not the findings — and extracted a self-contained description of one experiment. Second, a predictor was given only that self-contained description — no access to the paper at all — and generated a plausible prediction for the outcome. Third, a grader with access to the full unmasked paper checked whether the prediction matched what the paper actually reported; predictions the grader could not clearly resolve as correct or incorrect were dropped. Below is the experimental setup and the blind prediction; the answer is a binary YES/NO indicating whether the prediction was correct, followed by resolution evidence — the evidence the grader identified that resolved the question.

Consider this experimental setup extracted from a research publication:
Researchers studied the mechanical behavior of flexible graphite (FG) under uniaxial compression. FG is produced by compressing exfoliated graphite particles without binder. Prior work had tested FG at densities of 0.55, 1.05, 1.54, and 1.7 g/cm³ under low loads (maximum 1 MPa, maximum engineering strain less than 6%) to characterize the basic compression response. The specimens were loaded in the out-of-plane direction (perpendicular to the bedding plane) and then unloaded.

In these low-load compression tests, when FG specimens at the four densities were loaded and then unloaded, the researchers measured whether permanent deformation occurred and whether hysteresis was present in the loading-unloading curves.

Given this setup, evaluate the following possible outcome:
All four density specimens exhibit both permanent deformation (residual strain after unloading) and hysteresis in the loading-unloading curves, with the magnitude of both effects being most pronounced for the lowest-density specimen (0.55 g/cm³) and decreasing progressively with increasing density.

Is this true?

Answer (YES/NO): NO